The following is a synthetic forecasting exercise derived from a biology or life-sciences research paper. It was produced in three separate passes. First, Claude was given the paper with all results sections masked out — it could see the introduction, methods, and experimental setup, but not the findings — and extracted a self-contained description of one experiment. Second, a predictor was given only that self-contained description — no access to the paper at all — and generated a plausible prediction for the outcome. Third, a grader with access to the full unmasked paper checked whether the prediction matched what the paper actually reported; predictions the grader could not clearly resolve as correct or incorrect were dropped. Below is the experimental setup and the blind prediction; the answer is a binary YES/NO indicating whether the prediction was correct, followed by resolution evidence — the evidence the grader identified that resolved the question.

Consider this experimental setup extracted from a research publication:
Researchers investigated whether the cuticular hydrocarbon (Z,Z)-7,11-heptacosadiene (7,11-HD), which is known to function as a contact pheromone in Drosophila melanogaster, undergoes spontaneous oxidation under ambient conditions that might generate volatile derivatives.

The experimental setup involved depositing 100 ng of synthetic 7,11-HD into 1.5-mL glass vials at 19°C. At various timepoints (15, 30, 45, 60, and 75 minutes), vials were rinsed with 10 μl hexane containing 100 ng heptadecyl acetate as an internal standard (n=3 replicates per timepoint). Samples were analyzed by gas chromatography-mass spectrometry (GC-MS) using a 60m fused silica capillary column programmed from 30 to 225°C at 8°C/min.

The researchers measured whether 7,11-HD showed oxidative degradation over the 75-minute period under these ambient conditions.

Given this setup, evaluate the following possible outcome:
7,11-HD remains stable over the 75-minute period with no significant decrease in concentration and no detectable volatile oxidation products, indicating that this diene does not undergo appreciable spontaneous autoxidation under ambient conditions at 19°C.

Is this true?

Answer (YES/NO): NO